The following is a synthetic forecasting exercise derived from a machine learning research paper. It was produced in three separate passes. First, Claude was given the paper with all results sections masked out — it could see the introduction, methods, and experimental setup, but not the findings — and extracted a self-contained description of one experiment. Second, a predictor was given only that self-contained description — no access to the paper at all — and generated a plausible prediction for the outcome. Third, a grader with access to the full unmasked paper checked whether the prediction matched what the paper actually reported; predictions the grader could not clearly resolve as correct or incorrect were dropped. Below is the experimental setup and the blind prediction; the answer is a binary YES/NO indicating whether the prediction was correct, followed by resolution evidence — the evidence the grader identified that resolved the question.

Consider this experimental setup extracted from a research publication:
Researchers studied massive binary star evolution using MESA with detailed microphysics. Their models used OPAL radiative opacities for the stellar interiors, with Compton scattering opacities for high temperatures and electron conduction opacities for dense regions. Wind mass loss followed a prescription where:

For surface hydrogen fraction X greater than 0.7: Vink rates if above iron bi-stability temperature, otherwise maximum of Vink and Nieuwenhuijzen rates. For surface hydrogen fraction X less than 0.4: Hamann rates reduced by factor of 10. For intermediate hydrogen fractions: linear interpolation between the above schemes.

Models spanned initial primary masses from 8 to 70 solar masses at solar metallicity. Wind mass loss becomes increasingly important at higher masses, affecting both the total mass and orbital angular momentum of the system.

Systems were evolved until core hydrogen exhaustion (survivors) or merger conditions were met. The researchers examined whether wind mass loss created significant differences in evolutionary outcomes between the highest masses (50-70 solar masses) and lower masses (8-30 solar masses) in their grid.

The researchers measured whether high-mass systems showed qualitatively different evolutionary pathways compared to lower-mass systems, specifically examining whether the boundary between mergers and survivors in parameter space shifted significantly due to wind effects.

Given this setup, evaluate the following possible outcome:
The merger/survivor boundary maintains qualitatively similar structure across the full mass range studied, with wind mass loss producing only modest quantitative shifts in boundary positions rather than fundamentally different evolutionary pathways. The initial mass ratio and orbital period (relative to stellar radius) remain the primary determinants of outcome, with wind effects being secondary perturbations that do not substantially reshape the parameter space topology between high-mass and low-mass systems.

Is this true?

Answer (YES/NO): NO